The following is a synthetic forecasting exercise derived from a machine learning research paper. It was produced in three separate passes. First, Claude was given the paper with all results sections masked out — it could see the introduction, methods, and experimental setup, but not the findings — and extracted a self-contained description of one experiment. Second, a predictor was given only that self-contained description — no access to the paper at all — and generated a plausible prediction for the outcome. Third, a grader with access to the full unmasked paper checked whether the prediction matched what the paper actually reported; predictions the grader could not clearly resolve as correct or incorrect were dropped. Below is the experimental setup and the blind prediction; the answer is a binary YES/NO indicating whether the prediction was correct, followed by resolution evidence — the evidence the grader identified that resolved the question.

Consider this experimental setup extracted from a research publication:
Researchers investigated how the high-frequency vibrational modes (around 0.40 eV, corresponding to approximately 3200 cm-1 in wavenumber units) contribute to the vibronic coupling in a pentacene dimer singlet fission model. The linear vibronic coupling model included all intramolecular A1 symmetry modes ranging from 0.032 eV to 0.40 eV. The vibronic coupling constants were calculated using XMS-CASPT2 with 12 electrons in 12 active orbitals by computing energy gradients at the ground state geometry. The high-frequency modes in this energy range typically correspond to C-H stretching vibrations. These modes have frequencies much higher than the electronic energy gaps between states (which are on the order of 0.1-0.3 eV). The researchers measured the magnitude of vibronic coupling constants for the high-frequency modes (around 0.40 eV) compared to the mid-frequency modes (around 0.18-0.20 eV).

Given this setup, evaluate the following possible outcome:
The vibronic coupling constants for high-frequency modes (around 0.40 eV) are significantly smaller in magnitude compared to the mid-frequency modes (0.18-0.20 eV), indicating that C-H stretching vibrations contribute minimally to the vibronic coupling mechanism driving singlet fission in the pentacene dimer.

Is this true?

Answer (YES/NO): YES